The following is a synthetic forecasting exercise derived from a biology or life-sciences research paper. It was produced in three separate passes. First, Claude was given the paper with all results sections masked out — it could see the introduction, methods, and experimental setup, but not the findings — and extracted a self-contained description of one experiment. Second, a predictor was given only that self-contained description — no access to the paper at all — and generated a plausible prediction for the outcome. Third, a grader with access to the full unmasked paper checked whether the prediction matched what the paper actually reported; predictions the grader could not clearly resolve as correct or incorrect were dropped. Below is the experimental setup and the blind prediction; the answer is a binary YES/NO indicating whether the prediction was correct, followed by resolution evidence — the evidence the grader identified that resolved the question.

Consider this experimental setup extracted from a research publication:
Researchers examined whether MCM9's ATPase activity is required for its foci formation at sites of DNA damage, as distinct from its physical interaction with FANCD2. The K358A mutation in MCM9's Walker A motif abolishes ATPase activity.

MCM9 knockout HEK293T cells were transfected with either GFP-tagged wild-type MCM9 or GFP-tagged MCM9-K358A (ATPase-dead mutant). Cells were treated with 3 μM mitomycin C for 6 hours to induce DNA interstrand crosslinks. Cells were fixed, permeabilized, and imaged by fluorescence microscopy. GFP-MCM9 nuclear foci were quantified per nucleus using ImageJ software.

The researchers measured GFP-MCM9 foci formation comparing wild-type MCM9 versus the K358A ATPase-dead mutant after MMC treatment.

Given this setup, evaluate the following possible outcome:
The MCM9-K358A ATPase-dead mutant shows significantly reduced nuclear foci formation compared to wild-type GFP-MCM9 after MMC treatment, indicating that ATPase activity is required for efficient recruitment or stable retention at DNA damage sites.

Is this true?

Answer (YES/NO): YES